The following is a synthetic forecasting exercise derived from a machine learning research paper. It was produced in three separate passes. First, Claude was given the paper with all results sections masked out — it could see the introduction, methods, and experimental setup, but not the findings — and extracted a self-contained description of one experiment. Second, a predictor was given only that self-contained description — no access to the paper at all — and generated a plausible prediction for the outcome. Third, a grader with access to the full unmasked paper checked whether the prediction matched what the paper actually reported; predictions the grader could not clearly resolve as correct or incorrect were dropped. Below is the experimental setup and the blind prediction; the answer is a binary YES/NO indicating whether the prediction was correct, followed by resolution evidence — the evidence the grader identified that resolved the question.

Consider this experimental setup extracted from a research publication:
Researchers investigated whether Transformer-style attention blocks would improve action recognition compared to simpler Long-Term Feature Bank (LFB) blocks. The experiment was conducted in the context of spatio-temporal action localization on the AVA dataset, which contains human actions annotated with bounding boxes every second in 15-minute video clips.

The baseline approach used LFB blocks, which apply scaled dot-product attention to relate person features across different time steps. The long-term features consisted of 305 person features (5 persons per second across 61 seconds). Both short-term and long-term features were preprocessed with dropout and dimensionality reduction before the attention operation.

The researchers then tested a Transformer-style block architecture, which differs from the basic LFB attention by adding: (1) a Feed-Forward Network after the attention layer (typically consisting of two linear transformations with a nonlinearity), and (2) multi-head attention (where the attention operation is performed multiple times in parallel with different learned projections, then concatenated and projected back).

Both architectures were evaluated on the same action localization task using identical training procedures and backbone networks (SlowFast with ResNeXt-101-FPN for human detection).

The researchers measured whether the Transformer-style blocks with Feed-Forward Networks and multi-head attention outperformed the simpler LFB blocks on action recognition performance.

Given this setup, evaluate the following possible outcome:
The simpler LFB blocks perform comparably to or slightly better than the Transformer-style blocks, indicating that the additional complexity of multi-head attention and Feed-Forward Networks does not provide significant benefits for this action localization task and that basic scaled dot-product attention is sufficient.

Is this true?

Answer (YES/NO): YES